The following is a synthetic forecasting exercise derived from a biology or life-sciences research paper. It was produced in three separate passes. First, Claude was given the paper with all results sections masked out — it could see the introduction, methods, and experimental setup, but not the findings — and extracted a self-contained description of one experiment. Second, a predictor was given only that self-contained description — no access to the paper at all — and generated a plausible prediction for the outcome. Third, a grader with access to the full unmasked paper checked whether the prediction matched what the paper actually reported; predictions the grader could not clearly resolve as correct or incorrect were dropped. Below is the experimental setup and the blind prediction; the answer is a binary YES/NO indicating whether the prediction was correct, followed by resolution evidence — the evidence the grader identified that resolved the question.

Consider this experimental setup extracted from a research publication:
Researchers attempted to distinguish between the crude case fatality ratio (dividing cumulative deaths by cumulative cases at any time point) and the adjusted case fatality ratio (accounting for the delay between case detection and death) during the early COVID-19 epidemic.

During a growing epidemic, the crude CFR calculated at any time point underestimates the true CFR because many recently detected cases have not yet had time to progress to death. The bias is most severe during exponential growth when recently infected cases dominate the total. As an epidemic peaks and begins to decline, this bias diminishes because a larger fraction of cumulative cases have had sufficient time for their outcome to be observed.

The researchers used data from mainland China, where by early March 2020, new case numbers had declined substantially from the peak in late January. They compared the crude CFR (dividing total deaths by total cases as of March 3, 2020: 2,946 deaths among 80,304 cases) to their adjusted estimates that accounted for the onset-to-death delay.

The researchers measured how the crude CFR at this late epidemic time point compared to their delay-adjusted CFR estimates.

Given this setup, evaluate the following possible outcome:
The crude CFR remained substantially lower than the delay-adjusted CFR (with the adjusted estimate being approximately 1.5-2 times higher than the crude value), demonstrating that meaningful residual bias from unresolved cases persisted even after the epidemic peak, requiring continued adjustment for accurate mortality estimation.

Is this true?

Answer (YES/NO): NO